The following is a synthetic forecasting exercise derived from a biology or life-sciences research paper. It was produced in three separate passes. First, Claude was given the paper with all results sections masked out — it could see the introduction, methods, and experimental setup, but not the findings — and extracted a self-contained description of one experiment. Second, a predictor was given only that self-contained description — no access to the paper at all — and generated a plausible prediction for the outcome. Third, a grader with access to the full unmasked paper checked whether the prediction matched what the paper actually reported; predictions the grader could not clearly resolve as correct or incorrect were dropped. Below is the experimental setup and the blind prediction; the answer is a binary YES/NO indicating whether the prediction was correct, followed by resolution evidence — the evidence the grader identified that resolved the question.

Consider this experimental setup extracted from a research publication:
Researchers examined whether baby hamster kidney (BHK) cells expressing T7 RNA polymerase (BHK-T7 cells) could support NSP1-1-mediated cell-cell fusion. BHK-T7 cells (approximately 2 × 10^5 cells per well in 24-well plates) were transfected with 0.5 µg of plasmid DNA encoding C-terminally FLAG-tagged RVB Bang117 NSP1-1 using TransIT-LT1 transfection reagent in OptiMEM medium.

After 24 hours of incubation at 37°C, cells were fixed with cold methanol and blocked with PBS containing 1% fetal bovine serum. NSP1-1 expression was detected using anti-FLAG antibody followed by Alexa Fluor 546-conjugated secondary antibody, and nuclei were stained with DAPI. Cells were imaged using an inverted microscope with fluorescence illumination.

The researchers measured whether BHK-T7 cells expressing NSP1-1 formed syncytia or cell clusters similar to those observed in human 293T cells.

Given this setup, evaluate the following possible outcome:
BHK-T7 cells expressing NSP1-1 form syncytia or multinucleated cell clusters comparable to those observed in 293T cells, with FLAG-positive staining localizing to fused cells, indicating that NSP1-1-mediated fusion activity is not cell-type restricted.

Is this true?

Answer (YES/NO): NO